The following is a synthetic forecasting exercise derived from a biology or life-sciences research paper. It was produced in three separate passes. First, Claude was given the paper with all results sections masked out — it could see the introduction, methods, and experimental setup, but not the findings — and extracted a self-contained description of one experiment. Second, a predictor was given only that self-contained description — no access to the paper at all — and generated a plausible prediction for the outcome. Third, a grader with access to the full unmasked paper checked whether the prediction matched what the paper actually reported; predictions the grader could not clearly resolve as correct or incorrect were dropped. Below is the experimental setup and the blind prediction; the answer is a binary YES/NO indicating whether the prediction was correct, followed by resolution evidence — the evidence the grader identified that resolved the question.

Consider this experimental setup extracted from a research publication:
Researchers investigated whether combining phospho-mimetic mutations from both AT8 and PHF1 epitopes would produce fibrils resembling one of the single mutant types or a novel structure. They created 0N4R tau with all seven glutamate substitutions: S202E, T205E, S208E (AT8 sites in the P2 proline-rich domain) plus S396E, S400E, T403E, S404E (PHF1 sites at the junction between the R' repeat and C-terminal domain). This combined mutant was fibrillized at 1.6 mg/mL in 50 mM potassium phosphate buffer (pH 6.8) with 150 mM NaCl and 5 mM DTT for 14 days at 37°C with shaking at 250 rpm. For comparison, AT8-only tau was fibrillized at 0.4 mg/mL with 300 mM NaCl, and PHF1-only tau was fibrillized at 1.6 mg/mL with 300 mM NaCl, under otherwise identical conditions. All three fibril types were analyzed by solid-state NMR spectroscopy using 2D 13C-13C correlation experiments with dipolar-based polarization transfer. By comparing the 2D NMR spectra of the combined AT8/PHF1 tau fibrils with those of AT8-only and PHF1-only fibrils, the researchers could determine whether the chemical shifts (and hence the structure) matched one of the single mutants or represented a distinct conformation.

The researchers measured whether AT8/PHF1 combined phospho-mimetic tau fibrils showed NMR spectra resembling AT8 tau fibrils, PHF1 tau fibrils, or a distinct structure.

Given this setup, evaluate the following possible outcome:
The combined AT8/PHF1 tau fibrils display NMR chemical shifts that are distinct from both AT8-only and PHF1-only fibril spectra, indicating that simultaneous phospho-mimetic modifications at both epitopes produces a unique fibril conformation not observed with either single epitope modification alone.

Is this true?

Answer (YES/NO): NO